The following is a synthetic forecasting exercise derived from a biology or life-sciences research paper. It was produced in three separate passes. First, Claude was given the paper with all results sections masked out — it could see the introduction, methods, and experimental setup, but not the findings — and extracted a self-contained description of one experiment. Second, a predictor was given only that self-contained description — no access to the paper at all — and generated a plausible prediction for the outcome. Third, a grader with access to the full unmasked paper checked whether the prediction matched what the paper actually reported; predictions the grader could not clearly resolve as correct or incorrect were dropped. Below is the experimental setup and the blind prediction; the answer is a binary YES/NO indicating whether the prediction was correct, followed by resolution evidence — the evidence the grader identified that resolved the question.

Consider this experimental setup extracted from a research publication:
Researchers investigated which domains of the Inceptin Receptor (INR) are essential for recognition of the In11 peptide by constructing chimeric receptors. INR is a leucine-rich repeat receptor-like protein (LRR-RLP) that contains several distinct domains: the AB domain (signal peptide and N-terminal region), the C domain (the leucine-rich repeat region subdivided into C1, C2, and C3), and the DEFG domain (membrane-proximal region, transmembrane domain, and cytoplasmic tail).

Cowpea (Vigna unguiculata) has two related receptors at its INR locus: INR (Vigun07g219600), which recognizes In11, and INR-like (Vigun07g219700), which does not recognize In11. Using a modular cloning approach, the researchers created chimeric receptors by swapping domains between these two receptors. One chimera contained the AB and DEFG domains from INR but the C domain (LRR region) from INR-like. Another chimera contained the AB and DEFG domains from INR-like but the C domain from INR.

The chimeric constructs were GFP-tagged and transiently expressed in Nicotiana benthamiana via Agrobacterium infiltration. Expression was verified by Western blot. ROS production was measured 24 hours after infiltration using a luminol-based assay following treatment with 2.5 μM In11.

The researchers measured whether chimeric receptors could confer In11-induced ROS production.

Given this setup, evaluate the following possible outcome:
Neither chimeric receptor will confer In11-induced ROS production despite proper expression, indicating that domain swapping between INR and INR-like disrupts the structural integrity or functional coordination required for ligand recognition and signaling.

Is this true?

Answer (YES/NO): NO